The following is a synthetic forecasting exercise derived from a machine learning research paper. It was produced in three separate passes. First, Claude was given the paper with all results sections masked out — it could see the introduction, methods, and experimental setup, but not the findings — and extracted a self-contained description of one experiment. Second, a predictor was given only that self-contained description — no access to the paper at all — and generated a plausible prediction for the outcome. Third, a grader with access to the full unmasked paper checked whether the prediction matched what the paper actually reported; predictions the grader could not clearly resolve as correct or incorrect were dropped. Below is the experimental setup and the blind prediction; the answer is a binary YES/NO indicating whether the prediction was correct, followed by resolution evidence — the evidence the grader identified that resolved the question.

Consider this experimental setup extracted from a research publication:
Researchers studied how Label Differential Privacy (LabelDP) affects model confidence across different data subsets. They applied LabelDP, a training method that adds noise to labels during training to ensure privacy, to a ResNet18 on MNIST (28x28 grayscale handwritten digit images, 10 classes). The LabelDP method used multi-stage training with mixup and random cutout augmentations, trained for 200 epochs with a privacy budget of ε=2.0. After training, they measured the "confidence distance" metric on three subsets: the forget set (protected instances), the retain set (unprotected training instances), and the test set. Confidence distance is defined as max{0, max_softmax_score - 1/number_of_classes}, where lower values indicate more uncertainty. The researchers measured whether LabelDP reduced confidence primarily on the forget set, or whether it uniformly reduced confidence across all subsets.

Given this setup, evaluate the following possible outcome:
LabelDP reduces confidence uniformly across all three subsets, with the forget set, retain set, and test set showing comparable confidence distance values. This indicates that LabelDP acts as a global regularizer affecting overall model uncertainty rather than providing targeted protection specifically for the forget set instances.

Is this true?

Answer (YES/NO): YES